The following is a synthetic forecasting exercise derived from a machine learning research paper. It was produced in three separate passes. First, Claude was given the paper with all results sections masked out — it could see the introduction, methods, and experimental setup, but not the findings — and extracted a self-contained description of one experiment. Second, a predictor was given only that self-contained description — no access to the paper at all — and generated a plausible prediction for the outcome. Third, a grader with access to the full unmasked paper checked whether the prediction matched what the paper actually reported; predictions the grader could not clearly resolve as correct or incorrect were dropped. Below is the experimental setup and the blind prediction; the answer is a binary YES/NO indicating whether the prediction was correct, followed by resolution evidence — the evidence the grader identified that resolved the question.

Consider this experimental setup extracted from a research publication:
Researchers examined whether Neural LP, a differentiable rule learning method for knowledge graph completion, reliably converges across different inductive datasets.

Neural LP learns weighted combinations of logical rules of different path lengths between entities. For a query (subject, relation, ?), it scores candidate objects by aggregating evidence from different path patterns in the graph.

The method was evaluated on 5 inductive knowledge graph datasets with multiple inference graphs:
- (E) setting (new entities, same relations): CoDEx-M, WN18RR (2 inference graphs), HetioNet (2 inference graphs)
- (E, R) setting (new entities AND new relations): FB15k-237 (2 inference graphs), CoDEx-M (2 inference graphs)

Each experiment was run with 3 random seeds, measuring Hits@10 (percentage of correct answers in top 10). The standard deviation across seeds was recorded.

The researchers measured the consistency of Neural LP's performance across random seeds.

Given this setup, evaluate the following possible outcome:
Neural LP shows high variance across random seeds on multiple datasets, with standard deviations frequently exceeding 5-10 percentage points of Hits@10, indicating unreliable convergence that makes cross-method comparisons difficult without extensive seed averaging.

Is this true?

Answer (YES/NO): YES